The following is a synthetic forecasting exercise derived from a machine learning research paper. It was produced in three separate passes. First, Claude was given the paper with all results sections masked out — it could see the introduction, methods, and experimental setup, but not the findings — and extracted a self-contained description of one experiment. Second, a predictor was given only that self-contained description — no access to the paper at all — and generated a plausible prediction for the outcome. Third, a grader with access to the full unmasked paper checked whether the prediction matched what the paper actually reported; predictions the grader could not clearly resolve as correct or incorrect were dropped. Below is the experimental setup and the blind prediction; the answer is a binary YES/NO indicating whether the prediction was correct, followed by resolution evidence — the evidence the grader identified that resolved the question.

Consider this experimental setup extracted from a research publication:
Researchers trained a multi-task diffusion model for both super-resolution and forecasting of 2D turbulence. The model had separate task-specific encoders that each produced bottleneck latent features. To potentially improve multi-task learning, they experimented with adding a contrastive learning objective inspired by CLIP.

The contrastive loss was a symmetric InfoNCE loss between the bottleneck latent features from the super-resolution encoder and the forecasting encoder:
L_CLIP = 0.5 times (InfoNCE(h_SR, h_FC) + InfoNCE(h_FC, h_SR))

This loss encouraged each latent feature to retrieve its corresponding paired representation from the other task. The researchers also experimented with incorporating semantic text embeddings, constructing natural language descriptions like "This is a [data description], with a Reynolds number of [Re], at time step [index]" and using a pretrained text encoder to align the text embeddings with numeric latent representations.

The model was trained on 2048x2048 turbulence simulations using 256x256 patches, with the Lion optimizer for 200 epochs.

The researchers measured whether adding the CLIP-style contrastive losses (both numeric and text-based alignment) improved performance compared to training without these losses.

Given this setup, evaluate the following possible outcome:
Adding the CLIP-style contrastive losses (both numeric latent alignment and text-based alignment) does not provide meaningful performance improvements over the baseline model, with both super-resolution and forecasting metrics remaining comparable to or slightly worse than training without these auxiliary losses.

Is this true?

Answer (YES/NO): YES